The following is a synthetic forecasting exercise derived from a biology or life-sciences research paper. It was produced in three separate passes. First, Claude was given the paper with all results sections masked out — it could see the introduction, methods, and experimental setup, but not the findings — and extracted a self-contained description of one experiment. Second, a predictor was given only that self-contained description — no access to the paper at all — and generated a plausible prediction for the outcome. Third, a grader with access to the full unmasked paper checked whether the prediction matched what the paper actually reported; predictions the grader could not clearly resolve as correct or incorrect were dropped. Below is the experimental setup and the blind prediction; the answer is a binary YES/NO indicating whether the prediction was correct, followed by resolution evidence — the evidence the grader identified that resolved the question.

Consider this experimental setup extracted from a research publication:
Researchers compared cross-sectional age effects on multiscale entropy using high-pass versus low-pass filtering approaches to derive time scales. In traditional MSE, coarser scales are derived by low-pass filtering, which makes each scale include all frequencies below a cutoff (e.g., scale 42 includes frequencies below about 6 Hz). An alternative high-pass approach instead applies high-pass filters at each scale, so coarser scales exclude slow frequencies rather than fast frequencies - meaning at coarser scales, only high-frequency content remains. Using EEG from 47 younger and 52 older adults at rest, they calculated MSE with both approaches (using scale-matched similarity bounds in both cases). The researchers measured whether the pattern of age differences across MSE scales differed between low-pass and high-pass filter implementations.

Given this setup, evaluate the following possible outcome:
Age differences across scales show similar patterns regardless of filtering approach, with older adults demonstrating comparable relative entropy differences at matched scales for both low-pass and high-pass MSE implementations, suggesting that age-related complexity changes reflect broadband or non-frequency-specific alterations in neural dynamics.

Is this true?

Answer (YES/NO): NO